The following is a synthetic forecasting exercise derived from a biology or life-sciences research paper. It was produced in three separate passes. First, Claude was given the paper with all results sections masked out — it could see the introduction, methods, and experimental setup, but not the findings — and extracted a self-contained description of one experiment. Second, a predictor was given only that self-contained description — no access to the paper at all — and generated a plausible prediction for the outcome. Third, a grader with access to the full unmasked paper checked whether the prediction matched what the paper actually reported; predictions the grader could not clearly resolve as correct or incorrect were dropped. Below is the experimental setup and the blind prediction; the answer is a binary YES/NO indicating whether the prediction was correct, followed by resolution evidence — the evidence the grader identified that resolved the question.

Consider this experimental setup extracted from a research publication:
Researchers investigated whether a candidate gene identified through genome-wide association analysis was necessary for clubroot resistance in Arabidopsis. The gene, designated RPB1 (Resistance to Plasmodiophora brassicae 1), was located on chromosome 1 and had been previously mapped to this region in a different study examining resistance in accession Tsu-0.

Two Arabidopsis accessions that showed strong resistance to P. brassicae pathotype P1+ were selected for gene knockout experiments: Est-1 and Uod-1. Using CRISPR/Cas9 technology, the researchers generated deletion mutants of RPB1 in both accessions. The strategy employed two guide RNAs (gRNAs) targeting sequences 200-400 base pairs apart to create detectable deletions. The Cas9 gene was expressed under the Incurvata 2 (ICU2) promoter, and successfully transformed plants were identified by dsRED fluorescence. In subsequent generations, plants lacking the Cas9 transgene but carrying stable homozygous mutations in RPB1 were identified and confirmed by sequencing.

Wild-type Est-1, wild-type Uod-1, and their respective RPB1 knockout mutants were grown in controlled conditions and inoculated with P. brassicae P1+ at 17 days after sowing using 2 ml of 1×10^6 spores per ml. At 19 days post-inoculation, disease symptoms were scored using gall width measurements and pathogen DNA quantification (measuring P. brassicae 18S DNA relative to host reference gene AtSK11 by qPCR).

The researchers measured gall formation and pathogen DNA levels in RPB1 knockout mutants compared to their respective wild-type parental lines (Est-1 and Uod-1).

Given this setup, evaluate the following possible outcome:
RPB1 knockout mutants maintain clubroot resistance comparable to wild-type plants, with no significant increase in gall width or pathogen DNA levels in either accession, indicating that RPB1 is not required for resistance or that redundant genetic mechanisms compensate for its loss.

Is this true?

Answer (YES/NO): NO